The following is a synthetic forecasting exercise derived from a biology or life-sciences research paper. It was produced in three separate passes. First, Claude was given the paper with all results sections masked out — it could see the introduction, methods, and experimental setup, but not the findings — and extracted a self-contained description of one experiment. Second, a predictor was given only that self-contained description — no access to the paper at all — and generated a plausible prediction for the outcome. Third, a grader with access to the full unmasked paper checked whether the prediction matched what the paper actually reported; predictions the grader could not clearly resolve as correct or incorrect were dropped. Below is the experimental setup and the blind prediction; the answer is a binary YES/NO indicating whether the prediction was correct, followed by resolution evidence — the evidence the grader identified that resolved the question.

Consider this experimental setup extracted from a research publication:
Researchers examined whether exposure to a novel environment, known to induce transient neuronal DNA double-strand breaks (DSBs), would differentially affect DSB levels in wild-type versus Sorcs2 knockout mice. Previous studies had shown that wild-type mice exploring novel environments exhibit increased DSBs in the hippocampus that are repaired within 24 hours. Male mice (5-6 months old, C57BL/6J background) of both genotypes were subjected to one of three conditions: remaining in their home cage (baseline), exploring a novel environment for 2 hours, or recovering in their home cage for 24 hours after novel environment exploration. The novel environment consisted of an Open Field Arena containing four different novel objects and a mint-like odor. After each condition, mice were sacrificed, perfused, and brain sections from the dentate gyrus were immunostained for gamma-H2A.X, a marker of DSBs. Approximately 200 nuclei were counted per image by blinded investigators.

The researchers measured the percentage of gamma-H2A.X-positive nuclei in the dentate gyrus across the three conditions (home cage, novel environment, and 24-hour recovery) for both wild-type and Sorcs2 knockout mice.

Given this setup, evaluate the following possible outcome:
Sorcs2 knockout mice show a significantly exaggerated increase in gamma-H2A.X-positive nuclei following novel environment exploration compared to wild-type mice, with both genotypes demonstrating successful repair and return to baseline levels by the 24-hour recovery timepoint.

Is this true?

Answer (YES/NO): NO